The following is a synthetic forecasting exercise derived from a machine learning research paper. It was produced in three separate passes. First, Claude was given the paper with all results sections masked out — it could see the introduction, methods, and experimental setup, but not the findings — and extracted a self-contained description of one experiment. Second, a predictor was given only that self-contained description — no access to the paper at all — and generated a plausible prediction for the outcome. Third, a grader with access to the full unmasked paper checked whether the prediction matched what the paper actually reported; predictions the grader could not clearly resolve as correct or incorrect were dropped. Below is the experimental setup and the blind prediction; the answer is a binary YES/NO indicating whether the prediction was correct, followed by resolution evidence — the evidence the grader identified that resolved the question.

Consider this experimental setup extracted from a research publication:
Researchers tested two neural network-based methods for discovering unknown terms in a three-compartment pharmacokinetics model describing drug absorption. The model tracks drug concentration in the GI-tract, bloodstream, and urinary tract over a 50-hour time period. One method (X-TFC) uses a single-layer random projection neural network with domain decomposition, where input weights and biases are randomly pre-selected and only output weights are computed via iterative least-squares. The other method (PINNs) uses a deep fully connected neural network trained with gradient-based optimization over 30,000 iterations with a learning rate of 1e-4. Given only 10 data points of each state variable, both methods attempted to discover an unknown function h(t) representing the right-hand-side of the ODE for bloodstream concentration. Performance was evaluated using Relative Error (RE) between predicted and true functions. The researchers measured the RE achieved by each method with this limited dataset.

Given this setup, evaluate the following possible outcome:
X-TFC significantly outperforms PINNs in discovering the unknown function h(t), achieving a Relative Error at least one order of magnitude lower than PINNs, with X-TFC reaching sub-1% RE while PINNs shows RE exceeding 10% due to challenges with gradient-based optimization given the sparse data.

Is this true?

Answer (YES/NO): NO